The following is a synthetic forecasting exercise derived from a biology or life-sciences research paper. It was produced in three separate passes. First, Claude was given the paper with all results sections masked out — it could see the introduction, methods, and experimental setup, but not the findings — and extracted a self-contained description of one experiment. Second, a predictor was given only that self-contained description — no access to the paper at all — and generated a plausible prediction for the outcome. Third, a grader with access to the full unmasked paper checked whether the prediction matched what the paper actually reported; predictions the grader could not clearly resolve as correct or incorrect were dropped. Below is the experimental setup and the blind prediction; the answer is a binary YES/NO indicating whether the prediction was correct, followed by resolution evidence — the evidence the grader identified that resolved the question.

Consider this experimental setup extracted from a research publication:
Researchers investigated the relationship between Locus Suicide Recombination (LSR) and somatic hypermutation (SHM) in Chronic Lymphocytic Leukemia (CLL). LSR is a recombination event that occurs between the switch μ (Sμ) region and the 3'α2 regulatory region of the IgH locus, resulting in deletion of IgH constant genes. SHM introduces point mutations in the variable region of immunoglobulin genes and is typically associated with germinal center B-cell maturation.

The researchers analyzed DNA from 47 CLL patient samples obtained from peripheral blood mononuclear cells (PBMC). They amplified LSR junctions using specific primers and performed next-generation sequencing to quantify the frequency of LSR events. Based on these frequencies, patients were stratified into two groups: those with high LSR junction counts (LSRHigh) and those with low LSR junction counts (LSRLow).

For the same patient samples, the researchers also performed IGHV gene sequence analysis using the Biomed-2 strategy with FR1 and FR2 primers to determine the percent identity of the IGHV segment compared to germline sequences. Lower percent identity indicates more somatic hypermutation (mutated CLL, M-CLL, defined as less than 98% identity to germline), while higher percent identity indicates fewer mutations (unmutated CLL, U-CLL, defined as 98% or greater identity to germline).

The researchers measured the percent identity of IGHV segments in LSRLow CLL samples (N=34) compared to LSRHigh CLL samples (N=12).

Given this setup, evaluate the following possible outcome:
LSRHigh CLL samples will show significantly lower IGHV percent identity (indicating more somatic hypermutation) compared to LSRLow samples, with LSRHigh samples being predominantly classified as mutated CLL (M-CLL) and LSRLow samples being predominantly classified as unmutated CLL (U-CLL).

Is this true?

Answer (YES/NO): NO